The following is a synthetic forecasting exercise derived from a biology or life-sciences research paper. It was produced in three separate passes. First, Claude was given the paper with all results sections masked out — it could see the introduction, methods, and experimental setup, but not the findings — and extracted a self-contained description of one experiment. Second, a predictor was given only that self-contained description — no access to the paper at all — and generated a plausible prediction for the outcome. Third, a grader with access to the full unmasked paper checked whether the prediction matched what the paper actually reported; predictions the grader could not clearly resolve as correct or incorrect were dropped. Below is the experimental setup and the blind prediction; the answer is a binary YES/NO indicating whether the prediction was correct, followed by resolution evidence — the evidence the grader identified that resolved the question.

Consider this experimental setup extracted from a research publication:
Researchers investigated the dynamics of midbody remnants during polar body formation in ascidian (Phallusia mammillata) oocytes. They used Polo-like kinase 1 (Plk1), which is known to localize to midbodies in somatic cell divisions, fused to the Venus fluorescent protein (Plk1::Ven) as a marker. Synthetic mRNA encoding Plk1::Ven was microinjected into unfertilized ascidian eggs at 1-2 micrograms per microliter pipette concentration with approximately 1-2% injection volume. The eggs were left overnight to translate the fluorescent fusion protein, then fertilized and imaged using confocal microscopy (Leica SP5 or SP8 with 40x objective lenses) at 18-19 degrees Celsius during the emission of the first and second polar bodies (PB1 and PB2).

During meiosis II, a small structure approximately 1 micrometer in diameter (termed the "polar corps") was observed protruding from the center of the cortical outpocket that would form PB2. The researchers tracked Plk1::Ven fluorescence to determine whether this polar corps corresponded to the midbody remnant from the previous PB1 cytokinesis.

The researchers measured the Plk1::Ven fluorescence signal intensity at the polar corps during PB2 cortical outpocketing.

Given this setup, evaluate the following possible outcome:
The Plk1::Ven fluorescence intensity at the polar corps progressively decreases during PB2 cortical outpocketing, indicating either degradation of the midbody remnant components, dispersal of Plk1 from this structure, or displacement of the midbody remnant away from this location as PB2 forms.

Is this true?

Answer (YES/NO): NO